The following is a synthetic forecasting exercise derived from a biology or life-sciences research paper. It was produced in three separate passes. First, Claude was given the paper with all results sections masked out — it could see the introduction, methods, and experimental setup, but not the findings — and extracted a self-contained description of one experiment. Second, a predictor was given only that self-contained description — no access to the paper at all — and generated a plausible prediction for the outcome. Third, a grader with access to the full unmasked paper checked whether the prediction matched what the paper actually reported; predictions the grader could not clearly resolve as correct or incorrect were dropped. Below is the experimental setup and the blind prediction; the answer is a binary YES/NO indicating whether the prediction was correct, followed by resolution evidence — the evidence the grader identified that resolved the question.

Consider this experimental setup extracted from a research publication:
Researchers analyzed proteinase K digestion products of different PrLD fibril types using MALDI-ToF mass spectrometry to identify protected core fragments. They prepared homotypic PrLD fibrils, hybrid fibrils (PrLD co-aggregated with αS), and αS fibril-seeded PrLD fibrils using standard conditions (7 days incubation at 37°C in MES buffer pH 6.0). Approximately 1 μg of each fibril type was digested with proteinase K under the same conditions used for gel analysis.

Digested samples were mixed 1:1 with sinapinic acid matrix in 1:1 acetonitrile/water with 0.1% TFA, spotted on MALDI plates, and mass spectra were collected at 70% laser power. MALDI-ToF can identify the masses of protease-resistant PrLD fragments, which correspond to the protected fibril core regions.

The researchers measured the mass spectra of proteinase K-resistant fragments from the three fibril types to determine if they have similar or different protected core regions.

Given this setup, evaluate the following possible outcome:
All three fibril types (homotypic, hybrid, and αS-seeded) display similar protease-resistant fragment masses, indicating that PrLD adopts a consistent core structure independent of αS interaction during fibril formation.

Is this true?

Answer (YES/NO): NO